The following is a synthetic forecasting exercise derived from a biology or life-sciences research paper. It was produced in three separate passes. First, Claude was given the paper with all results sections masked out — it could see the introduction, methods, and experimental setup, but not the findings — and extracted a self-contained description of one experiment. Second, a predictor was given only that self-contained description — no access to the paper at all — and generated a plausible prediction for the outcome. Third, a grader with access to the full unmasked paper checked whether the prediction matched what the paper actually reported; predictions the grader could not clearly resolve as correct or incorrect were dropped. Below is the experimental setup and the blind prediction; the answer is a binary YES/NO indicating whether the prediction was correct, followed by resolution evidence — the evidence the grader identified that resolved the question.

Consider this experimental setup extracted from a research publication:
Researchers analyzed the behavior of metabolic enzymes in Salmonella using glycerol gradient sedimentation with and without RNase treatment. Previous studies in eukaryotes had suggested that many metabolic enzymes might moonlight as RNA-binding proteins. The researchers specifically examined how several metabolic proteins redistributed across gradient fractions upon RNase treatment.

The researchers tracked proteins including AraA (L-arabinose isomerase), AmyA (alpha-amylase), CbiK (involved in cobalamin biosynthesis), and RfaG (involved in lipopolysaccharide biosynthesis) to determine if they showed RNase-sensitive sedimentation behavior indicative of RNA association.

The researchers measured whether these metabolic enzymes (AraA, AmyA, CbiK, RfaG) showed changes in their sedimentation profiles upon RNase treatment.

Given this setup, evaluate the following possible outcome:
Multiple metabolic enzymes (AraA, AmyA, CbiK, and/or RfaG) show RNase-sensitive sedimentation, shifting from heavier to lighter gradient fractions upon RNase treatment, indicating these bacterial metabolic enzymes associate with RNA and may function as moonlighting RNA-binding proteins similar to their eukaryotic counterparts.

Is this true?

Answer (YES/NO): NO